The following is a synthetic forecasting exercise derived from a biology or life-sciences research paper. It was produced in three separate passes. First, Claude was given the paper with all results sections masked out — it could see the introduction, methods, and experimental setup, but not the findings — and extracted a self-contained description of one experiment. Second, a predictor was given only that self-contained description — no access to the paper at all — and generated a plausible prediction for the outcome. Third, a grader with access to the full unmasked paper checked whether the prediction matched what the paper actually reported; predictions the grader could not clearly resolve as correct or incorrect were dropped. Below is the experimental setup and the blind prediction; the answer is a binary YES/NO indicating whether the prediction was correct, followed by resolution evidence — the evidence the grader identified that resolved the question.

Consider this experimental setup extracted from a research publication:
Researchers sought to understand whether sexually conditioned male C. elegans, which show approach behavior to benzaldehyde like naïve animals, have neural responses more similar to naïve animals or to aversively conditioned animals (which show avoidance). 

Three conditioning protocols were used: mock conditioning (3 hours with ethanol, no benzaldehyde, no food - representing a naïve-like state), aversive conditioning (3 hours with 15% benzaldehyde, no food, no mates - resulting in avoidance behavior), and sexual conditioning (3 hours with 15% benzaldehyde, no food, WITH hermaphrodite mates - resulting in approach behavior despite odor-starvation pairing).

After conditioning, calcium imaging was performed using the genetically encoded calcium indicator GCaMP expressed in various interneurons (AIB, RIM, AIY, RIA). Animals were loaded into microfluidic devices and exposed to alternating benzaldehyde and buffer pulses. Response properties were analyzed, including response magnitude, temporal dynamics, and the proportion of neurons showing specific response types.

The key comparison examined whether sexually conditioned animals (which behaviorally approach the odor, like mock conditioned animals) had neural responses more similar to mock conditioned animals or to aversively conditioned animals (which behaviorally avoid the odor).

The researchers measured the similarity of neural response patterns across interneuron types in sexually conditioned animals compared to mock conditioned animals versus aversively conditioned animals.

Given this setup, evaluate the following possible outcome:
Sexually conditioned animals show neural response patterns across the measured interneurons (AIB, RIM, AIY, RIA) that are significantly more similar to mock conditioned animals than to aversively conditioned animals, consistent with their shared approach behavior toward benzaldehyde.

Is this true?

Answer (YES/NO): NO